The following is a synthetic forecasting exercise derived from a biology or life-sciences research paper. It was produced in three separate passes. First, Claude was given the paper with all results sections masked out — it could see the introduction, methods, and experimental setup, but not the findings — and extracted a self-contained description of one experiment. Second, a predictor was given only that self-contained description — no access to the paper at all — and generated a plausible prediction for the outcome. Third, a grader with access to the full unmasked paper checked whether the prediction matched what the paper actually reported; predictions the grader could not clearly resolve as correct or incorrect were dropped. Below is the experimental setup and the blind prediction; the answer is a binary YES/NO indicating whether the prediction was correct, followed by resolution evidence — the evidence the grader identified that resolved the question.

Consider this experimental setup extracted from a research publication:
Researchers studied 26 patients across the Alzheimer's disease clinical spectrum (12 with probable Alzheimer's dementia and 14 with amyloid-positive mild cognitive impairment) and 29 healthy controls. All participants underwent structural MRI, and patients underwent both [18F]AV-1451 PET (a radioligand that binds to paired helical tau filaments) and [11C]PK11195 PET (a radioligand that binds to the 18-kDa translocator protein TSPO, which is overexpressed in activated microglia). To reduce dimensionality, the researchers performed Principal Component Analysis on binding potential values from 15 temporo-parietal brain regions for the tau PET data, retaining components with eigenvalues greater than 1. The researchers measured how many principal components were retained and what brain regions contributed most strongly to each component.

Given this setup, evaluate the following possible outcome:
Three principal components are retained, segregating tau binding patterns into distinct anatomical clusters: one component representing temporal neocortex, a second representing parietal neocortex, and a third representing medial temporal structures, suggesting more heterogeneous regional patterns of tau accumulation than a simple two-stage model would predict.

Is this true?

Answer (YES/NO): NO